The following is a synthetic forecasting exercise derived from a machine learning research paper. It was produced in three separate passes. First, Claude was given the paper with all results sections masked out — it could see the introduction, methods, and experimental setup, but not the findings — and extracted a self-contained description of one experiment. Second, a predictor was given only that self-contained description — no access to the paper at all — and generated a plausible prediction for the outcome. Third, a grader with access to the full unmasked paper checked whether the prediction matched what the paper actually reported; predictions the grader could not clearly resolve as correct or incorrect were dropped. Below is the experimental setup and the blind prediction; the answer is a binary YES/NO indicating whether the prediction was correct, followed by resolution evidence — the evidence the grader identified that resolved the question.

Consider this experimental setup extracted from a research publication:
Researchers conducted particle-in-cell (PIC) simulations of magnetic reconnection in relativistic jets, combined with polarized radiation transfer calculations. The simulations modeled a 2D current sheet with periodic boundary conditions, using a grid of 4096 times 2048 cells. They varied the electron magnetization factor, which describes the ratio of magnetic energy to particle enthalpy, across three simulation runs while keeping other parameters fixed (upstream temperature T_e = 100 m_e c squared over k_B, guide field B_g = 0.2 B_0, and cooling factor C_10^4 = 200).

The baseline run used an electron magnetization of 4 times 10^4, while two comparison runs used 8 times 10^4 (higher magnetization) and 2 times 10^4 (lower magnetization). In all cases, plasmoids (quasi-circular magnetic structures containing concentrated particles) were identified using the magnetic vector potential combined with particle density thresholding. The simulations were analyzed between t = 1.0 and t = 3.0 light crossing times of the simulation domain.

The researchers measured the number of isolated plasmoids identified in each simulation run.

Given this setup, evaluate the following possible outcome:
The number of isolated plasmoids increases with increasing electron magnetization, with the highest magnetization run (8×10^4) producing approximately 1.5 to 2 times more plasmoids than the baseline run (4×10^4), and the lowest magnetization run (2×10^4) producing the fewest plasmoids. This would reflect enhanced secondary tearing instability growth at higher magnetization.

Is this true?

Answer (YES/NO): NO